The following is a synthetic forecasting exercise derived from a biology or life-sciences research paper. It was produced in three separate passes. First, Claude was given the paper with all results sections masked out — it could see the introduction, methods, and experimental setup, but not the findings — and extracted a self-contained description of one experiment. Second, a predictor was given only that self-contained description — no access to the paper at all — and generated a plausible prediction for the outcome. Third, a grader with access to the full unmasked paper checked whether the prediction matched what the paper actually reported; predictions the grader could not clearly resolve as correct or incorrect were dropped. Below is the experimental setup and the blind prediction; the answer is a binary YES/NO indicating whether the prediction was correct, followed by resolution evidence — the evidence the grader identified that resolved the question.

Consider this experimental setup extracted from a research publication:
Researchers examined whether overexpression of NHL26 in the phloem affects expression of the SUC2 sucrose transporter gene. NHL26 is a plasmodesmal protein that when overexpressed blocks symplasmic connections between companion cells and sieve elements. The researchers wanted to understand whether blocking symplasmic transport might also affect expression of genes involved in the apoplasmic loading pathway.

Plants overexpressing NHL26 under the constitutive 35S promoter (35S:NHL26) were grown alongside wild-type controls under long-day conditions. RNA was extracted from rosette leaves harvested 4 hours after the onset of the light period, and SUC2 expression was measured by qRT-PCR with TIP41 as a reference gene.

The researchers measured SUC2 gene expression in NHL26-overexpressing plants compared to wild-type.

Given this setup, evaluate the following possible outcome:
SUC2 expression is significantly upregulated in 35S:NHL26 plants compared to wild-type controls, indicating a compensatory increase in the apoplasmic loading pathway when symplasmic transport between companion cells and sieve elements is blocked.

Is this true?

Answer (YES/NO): NO